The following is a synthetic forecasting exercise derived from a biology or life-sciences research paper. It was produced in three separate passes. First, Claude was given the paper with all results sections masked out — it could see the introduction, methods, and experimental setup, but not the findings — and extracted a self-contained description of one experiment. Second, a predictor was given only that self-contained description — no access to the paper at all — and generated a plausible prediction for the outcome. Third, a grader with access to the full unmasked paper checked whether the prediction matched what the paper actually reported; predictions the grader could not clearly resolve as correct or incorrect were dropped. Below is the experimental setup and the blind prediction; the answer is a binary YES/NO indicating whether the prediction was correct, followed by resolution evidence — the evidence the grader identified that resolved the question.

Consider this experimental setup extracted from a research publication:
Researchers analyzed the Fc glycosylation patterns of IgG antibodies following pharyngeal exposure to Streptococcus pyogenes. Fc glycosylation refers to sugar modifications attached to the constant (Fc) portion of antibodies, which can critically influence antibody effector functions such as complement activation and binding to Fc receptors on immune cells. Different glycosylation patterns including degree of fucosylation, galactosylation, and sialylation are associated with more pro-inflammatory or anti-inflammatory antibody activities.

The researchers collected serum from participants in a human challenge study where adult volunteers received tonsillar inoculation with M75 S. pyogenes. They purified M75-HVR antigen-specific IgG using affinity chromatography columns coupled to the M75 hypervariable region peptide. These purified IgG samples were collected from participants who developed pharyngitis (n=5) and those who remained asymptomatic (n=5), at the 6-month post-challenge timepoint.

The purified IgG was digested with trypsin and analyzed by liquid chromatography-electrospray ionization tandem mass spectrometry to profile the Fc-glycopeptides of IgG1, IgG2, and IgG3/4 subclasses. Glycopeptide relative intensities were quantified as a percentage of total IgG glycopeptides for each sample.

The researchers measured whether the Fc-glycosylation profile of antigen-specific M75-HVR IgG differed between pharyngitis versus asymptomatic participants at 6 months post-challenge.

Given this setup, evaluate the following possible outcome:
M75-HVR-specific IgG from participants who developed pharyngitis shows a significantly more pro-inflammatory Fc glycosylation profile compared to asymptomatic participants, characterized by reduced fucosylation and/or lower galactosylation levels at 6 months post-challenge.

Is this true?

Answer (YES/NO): NO